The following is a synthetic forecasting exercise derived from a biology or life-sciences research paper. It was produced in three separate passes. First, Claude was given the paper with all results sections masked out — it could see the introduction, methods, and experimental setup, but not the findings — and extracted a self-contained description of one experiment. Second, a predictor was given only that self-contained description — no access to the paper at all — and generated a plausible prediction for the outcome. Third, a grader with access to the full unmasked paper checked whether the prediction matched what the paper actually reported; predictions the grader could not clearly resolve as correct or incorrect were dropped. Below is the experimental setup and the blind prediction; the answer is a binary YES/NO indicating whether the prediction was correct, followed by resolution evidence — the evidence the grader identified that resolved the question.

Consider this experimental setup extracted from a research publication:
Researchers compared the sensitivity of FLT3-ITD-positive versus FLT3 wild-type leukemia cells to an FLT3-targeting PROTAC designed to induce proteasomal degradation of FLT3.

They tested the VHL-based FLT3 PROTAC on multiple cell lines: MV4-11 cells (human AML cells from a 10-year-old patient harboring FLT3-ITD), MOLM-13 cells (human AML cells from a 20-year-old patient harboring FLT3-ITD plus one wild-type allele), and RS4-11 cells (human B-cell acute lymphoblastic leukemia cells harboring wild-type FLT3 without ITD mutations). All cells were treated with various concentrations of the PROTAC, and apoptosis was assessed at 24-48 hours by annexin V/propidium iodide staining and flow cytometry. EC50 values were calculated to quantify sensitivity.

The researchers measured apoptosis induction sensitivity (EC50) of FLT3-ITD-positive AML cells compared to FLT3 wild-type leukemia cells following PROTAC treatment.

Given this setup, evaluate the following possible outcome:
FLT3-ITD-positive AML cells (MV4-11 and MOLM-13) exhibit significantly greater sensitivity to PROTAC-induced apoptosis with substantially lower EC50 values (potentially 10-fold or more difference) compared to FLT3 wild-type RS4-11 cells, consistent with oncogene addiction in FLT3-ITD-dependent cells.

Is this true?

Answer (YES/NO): YES